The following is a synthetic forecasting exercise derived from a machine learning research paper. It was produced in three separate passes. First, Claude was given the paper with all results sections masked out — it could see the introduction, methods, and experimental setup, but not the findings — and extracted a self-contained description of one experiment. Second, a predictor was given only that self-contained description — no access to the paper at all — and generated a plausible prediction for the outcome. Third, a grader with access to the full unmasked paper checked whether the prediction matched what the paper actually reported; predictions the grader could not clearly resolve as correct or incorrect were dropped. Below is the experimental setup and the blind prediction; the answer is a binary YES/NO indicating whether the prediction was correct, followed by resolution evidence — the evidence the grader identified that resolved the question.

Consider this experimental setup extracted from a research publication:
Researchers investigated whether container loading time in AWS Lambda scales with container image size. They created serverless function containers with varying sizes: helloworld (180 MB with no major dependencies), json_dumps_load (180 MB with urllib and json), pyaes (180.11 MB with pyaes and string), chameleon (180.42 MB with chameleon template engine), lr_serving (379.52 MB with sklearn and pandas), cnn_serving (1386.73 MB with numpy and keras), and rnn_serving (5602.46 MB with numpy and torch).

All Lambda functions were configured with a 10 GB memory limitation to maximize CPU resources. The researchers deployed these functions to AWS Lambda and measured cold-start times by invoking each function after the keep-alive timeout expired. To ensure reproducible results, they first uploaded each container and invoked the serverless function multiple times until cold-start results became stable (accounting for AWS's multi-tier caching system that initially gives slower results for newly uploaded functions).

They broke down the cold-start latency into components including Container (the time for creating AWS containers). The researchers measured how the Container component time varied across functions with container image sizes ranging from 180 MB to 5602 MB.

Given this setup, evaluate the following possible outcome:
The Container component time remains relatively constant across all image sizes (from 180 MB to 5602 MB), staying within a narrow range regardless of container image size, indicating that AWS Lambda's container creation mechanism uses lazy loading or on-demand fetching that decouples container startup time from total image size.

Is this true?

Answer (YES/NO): YES